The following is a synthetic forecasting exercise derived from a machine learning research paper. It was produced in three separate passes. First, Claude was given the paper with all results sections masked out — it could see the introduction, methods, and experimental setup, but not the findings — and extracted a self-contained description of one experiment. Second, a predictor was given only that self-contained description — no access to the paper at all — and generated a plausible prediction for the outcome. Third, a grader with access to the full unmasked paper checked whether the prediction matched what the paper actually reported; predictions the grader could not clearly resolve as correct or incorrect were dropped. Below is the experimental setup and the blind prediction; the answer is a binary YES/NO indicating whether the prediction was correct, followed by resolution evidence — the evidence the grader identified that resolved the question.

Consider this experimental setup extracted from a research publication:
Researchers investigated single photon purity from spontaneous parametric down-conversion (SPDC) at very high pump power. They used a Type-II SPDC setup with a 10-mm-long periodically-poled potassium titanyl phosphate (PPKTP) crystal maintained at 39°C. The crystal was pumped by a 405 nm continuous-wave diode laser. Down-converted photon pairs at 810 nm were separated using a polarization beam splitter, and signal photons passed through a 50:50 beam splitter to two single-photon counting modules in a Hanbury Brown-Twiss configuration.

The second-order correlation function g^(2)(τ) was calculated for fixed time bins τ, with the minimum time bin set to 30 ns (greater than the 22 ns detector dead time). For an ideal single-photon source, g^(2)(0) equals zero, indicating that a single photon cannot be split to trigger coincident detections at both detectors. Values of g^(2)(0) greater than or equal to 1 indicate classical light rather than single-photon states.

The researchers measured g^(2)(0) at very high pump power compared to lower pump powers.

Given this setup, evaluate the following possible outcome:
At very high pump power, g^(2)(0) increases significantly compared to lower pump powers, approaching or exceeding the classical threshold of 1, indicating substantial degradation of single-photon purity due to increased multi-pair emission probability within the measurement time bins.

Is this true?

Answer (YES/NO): NO